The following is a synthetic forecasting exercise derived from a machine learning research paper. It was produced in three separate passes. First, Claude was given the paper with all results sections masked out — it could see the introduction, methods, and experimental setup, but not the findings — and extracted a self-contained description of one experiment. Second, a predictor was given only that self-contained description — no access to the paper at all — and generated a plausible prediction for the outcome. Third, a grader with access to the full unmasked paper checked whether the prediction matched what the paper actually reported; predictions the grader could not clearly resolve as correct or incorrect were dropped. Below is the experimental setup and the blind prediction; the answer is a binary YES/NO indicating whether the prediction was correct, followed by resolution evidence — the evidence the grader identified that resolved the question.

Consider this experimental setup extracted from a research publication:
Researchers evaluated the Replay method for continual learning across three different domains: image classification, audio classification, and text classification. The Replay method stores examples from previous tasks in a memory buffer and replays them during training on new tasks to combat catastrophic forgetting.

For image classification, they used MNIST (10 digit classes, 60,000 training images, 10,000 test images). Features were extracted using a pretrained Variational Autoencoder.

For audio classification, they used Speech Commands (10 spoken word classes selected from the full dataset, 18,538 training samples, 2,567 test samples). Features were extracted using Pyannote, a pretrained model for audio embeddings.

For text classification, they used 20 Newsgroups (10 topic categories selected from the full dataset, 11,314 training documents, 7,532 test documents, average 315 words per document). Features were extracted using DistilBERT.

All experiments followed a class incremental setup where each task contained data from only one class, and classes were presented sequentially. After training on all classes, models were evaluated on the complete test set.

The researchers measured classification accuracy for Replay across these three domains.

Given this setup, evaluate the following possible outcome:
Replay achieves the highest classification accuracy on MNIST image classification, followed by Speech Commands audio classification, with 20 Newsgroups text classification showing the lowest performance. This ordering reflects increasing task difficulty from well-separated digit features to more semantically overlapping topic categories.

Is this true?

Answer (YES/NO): NO